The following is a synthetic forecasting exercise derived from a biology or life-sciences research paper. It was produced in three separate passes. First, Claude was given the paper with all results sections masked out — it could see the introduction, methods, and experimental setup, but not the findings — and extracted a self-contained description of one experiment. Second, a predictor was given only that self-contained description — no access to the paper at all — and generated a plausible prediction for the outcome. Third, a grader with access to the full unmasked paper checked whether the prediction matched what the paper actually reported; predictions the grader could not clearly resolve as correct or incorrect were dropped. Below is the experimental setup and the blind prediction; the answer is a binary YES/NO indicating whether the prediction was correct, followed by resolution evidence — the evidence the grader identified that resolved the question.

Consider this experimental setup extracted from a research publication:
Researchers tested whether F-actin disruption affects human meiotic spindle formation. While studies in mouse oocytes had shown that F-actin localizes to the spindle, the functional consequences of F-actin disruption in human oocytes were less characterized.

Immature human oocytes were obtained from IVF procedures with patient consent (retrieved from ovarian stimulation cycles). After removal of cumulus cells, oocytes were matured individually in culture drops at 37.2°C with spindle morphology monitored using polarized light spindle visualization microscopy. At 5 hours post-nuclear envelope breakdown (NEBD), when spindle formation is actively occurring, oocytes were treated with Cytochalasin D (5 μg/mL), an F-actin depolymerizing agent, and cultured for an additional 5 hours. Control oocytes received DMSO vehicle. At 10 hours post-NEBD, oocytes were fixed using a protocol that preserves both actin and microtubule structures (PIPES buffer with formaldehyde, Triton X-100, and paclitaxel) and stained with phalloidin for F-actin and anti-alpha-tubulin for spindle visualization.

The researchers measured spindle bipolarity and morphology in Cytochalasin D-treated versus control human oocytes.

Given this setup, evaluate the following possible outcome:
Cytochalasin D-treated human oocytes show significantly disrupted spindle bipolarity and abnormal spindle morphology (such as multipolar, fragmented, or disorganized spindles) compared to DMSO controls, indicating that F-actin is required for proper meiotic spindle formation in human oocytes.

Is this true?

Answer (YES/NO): NO